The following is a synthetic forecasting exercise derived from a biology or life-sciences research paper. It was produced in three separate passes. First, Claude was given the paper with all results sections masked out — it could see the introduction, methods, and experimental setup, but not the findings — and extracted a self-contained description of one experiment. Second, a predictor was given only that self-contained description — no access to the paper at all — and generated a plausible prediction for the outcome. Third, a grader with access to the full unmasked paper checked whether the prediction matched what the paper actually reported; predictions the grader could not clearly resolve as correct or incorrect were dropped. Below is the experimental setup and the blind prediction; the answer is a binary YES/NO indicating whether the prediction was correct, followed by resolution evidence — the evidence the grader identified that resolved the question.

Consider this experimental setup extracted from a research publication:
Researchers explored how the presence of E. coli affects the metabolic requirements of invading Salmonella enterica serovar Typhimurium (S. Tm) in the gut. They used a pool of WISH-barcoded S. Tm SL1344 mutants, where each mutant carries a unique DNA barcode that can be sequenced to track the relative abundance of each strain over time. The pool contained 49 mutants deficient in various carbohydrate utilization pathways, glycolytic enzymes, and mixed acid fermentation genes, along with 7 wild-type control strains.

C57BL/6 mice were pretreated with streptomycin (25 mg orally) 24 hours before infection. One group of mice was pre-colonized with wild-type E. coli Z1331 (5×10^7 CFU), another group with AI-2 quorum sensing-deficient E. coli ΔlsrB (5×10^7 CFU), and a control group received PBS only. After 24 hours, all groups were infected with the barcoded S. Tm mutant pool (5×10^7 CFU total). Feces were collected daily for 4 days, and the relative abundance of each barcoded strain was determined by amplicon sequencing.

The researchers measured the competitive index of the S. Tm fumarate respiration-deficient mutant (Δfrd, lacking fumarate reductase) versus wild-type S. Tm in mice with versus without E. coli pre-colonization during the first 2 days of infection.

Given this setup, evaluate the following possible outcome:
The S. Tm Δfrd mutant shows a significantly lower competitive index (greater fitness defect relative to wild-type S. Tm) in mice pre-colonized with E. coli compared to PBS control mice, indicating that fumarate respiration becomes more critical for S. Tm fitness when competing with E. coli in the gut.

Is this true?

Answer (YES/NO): YES